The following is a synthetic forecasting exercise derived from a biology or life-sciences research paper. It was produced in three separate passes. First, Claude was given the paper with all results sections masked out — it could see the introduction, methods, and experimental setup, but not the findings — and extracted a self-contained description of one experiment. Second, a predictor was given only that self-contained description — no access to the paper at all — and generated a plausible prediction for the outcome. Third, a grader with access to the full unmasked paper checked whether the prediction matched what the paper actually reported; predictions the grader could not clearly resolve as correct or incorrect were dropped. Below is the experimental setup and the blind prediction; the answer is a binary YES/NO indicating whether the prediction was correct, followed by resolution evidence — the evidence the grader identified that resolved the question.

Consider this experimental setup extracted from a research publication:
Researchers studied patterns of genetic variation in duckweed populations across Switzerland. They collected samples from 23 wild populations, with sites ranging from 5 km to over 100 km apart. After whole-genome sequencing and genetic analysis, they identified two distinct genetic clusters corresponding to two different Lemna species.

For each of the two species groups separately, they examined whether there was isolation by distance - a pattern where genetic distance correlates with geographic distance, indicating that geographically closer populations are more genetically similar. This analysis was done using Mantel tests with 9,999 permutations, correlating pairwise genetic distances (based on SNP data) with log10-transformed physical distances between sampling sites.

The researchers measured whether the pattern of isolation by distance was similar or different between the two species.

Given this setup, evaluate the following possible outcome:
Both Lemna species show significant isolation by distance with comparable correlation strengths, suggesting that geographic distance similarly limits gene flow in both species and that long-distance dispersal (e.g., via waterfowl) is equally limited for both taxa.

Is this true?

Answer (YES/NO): NO